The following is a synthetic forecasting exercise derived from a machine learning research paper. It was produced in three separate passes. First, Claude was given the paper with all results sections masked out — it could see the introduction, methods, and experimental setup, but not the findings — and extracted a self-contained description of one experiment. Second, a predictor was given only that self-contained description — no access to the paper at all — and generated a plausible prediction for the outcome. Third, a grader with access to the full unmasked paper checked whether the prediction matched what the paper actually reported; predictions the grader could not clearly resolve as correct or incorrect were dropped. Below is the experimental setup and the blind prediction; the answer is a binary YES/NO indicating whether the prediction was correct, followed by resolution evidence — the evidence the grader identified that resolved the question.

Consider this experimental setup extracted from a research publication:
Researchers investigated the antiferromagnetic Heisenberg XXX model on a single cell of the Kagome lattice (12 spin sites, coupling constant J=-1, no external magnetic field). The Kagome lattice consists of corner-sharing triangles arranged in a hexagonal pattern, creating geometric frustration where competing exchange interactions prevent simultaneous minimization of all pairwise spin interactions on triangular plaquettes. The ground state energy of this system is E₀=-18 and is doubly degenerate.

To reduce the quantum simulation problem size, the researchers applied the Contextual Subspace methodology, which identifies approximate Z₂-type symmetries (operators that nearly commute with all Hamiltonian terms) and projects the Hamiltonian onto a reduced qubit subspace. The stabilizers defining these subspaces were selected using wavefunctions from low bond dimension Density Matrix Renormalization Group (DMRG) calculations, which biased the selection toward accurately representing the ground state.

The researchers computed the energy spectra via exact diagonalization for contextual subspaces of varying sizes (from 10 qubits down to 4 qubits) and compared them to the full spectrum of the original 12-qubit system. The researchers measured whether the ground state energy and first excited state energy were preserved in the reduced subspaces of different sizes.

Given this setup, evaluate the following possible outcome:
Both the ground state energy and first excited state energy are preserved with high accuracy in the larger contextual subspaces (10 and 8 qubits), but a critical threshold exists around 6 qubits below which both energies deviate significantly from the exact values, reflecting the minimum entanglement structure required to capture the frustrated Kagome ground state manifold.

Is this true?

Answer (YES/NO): NO